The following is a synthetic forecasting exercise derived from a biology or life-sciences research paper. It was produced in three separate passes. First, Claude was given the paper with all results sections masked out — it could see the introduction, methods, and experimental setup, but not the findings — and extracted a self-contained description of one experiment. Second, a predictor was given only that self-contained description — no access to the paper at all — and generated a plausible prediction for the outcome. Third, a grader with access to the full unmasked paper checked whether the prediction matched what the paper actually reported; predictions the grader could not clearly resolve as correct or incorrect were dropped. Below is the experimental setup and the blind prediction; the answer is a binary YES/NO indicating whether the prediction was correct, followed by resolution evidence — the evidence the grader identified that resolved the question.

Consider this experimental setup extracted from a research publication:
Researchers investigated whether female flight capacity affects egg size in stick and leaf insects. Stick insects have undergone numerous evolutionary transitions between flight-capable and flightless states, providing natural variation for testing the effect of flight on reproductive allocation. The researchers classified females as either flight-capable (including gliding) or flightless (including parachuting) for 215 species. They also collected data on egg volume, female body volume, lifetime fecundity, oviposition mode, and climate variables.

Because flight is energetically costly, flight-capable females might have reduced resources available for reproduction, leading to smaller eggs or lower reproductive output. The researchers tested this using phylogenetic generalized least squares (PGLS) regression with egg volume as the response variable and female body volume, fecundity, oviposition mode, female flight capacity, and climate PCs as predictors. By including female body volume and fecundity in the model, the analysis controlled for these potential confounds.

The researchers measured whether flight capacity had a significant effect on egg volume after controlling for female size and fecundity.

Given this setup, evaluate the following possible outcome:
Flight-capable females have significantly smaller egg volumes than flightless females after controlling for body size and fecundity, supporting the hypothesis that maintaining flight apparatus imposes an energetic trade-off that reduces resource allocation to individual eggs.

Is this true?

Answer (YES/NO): YES